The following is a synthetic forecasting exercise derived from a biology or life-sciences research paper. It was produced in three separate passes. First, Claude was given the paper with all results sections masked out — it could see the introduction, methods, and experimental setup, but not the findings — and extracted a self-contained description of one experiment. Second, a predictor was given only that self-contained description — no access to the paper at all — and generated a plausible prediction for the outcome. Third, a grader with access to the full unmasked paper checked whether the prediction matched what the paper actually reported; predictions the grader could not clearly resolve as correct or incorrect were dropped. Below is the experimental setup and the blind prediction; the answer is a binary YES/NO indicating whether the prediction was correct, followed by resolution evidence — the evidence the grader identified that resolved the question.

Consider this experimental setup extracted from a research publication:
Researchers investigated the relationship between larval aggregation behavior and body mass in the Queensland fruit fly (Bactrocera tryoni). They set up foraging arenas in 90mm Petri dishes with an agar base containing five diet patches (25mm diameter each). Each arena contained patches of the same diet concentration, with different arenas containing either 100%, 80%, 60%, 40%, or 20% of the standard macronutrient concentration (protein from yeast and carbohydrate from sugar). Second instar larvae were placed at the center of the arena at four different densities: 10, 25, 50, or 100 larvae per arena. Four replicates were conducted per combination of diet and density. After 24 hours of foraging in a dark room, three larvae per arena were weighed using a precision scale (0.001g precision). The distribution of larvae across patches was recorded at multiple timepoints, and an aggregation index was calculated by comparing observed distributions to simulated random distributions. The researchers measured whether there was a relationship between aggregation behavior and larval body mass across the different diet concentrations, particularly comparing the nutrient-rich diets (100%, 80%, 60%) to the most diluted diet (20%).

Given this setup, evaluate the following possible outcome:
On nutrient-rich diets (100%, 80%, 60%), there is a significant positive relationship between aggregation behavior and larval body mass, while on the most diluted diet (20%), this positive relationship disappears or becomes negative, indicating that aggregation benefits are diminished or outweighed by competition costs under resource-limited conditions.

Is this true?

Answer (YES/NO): YES